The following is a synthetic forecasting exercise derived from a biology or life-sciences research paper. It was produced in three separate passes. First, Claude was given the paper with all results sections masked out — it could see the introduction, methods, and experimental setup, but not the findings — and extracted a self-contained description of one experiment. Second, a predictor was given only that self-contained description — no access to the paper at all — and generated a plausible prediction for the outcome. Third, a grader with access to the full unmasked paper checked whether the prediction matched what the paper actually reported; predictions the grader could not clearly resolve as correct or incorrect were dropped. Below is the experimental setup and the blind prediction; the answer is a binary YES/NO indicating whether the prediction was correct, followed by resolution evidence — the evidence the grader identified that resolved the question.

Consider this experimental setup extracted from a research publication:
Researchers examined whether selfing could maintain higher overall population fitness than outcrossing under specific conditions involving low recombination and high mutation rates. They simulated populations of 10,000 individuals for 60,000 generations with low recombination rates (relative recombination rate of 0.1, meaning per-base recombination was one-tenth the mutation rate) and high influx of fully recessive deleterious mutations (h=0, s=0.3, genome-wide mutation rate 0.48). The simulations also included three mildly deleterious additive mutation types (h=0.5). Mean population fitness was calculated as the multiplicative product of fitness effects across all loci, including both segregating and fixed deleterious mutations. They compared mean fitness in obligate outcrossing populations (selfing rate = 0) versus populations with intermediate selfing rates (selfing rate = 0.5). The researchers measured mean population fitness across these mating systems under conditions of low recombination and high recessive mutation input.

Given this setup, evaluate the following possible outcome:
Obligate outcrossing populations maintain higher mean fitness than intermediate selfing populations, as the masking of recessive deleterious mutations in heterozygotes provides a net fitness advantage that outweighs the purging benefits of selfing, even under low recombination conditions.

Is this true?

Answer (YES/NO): NO